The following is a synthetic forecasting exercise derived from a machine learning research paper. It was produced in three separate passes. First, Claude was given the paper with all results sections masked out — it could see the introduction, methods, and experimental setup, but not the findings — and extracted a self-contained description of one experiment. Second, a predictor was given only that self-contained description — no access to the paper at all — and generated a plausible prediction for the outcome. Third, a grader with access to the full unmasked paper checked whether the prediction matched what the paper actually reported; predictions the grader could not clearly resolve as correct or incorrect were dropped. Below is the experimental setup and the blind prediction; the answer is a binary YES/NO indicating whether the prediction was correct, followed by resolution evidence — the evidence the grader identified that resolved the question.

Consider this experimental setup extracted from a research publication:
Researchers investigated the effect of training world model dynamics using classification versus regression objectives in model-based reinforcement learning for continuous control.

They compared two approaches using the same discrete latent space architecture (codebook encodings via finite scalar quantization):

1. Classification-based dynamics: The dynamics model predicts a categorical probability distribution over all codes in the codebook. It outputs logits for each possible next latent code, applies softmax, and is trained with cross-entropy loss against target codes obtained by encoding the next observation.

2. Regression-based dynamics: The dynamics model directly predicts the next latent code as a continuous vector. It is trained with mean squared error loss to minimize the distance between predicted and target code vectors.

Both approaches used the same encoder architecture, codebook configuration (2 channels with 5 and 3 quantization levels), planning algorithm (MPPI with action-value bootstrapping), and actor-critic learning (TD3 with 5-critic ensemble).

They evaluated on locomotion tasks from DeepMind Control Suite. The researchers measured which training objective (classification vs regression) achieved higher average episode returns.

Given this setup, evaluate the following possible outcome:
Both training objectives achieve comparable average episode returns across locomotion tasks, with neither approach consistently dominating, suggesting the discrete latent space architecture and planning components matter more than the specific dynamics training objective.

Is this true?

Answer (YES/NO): NO